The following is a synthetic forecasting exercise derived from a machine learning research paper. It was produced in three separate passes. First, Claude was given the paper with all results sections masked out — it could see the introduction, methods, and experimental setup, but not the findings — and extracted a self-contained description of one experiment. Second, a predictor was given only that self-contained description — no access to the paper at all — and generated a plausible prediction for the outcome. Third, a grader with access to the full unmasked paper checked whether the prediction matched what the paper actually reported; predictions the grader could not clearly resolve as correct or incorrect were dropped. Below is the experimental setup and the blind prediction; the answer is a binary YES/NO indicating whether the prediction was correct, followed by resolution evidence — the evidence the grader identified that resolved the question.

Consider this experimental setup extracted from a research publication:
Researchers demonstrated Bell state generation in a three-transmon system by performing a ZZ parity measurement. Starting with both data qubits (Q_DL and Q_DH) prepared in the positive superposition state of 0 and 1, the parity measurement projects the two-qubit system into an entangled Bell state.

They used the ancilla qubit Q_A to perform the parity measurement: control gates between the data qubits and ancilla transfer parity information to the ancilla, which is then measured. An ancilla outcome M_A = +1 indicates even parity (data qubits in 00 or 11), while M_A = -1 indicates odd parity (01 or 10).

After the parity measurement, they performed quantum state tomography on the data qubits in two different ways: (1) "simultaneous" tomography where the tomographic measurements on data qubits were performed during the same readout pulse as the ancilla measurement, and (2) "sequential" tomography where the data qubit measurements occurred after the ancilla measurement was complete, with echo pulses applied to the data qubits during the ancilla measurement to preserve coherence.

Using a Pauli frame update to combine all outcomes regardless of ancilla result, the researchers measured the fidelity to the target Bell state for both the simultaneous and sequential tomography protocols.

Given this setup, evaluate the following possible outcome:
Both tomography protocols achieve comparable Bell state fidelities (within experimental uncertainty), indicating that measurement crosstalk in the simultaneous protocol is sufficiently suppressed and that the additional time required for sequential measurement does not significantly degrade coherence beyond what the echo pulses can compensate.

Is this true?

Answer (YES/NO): NO